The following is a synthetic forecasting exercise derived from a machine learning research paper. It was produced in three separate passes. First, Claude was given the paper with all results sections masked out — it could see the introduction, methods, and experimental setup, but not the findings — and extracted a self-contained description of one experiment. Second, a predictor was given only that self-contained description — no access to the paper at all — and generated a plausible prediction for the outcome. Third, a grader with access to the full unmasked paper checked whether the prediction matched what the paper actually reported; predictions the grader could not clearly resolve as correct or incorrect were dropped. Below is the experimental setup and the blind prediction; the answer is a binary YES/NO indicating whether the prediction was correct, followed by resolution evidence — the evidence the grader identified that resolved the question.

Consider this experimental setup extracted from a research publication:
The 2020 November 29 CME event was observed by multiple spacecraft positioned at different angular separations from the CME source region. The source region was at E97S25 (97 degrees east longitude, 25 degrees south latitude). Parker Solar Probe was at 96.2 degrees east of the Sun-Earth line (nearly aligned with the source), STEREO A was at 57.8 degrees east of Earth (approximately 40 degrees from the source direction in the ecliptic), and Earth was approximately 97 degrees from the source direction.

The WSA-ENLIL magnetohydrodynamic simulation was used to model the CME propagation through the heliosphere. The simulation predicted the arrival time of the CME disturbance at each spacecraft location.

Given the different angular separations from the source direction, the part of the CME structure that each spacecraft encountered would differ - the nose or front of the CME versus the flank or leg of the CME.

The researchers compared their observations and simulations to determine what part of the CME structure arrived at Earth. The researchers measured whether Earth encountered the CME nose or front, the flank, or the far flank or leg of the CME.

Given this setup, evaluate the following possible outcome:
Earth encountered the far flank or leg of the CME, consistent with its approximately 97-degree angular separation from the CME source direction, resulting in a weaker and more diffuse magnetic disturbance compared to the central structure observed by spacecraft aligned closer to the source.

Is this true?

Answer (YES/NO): YES